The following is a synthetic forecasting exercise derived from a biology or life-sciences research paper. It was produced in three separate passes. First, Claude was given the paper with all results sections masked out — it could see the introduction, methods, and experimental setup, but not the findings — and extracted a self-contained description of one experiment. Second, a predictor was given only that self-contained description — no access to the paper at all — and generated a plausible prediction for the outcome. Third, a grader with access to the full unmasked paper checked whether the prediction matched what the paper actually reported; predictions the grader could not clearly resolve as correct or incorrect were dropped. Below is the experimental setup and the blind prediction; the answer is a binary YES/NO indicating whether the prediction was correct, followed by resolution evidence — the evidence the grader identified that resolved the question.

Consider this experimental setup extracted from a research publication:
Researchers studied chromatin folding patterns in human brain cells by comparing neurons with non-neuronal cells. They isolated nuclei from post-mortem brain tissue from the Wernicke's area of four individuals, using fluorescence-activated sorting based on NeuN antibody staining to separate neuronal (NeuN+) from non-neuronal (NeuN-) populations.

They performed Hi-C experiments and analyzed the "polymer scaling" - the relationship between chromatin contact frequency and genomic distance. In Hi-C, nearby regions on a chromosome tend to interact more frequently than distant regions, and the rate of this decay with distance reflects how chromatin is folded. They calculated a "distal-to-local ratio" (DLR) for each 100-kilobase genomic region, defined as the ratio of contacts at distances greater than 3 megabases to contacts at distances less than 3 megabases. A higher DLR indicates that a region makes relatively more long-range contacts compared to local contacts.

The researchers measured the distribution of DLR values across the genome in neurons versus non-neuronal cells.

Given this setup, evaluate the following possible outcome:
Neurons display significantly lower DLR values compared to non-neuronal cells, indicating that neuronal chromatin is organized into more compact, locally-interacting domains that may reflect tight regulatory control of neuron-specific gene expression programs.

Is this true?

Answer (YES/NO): YES